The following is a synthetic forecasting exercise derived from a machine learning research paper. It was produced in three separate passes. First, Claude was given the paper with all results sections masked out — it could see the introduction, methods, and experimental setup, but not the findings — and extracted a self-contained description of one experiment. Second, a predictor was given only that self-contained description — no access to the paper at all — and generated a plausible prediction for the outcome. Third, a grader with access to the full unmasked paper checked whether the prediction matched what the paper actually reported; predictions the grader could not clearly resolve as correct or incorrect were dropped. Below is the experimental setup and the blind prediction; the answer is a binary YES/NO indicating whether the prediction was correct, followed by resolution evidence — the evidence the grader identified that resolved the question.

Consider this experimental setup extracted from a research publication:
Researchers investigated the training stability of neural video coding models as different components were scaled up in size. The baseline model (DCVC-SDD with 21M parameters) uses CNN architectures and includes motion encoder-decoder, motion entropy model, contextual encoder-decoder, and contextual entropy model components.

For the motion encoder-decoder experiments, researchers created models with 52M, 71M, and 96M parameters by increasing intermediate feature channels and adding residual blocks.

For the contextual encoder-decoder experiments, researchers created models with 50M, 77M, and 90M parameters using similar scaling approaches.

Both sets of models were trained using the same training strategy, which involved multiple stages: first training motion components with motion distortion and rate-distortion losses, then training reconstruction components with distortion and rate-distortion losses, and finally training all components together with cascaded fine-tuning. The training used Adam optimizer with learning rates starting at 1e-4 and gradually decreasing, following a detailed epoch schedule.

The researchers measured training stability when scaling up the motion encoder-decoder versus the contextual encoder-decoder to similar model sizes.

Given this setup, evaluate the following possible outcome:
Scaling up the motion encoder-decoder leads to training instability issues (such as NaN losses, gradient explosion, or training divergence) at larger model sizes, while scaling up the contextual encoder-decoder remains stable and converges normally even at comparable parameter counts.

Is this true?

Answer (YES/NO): YES